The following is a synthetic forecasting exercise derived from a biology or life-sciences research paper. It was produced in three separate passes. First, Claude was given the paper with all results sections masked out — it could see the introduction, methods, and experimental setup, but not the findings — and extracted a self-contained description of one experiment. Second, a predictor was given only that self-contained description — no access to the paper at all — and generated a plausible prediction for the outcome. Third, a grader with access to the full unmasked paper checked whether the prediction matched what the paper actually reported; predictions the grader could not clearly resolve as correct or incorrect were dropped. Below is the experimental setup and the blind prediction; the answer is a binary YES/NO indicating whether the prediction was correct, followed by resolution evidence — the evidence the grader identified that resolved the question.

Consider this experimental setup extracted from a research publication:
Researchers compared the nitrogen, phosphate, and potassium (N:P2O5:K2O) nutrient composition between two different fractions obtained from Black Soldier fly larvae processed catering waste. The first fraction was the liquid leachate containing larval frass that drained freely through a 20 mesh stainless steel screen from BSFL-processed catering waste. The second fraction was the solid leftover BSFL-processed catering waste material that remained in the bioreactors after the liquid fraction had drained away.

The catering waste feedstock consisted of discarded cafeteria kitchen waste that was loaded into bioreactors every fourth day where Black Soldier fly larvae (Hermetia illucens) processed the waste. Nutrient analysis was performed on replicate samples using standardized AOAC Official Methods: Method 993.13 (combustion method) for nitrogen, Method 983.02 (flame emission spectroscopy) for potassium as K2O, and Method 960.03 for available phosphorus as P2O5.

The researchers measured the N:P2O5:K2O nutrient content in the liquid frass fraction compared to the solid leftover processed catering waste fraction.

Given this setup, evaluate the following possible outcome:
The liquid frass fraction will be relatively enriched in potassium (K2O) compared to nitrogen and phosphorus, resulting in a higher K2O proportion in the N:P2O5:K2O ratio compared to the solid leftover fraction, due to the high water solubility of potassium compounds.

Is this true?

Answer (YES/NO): YES